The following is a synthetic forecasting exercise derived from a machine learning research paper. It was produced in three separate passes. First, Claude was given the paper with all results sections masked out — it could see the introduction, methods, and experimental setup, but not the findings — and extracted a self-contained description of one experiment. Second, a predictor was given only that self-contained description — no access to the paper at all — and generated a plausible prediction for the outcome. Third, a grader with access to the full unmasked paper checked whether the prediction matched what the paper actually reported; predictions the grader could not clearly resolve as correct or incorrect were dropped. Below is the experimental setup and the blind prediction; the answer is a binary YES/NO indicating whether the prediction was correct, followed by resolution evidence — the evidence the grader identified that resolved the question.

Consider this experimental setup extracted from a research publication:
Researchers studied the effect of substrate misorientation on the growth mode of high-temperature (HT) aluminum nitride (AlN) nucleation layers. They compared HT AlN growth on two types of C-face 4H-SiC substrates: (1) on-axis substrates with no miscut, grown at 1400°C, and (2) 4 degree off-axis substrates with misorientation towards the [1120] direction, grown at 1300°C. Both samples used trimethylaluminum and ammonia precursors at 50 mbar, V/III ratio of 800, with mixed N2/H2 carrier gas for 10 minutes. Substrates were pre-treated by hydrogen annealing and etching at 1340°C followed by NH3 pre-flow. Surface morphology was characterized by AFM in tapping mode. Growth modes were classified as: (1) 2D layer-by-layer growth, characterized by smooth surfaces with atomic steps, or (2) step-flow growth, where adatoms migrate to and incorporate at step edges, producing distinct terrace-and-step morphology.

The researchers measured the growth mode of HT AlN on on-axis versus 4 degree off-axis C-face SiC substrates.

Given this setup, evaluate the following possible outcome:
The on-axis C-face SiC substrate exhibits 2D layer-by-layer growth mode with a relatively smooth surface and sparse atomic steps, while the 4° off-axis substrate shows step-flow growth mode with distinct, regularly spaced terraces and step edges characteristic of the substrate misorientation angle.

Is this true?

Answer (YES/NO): YES